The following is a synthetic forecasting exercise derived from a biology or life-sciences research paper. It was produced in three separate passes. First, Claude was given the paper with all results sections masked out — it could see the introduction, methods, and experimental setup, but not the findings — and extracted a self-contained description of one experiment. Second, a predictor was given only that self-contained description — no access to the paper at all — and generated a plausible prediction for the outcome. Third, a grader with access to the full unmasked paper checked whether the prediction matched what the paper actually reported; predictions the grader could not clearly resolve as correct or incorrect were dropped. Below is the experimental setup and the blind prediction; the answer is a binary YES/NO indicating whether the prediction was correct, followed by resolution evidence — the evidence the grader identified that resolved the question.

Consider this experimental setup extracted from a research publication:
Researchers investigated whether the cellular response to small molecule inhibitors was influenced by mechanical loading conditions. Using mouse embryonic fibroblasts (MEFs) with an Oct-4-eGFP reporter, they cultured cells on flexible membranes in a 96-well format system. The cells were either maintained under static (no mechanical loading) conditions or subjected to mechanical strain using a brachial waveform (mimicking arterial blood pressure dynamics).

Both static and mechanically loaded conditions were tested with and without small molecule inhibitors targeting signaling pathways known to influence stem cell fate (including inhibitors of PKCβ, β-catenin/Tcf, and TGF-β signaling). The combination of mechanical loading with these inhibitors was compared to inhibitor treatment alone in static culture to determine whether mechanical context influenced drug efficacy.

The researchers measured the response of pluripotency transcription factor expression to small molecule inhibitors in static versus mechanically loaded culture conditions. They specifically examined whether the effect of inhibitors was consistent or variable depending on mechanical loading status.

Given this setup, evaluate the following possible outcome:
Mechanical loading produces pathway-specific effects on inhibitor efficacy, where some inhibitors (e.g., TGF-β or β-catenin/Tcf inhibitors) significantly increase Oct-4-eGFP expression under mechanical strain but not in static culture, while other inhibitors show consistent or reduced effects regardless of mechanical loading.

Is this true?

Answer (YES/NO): YES